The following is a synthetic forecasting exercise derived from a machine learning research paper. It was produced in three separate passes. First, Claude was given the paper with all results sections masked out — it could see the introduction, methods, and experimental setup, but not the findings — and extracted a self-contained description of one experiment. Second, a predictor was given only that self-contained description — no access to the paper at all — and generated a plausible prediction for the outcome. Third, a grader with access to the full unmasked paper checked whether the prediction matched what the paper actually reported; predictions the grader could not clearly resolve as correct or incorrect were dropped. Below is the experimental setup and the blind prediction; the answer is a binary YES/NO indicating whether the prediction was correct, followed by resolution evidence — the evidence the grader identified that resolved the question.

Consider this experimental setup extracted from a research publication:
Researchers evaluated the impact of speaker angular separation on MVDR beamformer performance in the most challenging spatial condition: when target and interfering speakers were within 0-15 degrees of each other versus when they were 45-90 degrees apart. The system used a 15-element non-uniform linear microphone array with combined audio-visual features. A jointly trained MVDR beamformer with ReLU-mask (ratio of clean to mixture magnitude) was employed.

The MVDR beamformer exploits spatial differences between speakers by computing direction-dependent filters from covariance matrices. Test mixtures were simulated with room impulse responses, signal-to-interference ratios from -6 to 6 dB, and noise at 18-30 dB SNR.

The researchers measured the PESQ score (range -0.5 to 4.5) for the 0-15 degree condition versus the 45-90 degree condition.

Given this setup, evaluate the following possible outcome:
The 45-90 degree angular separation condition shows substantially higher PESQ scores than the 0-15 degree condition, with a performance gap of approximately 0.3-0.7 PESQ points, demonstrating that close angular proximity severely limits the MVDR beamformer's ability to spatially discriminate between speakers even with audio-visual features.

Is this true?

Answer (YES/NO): YES